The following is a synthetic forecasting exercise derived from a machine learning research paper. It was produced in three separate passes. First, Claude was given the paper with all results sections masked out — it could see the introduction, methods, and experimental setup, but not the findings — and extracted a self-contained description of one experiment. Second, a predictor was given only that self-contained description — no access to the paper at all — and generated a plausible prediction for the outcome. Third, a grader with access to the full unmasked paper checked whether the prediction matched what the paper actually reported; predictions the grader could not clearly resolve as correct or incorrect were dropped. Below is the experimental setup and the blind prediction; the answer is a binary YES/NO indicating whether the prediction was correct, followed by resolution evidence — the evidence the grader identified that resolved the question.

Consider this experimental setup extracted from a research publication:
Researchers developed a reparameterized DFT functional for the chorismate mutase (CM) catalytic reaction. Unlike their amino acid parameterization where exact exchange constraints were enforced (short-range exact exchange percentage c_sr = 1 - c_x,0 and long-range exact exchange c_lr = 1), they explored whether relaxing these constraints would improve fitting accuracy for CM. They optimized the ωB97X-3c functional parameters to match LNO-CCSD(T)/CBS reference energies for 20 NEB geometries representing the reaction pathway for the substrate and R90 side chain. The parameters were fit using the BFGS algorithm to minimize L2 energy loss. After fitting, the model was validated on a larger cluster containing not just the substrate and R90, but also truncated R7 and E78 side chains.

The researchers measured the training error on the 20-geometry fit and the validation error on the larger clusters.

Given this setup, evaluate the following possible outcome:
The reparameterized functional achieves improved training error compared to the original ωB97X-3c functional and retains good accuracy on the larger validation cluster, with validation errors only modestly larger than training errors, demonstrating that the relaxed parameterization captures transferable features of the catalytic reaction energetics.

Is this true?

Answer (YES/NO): YES